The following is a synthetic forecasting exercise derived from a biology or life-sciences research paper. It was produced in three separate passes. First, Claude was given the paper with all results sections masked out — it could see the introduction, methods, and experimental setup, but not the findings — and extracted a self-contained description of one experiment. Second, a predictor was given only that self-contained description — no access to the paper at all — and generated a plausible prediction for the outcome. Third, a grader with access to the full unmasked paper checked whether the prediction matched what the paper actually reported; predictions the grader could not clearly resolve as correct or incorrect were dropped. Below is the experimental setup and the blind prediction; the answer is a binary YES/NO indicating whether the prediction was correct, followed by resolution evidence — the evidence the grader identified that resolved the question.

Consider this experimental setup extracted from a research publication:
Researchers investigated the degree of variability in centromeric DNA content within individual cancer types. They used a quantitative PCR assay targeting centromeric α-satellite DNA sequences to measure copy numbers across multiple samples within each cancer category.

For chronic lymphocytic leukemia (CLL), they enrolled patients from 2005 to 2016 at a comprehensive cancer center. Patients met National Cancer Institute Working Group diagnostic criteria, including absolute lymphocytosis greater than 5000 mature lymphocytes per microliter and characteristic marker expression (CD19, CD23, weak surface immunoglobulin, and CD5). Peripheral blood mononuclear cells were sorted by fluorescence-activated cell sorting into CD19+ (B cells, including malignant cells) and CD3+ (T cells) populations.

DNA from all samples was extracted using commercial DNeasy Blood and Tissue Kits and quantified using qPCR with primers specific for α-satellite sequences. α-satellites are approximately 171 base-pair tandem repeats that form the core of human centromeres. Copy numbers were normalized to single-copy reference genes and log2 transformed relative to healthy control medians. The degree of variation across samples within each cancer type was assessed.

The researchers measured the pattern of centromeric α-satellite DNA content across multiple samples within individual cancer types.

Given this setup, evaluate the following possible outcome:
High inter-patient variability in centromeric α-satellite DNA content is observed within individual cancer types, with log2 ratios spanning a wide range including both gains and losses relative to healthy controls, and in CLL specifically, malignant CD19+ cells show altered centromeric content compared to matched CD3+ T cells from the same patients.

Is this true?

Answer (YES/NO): NO